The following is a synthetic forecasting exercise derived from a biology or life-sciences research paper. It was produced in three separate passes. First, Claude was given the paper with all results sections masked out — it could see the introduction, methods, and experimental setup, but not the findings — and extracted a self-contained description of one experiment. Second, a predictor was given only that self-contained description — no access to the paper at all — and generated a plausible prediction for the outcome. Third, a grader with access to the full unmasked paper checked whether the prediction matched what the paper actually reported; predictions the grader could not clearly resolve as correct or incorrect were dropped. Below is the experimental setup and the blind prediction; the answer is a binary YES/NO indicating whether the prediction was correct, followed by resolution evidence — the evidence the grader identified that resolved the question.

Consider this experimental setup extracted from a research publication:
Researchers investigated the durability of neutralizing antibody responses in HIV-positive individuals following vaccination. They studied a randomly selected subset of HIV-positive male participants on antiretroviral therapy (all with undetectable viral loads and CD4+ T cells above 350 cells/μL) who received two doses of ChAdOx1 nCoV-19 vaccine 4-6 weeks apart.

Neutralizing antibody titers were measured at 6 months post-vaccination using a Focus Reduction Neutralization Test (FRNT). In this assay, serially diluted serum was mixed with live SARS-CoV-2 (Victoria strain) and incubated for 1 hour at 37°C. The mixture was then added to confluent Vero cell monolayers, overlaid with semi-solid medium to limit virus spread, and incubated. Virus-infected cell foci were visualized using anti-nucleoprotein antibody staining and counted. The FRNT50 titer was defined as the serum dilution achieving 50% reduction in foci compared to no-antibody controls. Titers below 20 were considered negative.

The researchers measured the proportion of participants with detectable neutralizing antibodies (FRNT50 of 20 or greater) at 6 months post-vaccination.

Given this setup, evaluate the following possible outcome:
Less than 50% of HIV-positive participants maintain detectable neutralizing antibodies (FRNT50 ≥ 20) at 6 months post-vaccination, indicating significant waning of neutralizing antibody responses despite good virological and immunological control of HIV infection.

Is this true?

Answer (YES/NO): YES